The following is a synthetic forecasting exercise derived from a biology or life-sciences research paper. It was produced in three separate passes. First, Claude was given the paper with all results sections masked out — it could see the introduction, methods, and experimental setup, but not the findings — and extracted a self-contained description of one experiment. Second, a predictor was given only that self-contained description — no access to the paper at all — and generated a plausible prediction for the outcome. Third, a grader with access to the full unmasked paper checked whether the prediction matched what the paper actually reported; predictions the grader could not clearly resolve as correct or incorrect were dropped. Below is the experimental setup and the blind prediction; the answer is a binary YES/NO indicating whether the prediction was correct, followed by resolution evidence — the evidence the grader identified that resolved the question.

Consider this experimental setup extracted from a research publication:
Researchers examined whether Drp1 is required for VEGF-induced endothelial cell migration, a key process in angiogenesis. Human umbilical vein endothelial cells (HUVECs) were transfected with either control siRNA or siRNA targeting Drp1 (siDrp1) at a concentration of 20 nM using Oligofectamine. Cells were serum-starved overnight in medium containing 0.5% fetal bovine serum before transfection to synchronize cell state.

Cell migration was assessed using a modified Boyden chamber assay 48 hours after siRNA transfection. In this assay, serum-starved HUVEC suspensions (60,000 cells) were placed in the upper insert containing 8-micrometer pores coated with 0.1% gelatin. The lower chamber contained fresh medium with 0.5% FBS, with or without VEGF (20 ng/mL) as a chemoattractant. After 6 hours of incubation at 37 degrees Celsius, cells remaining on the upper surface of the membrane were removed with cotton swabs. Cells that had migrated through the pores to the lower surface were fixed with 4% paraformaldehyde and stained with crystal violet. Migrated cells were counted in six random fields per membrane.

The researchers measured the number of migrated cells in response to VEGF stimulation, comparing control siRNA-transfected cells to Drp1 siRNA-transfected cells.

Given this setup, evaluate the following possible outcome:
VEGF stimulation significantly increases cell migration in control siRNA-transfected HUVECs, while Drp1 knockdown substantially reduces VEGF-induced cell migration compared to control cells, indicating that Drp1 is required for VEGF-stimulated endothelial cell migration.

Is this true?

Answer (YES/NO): YES